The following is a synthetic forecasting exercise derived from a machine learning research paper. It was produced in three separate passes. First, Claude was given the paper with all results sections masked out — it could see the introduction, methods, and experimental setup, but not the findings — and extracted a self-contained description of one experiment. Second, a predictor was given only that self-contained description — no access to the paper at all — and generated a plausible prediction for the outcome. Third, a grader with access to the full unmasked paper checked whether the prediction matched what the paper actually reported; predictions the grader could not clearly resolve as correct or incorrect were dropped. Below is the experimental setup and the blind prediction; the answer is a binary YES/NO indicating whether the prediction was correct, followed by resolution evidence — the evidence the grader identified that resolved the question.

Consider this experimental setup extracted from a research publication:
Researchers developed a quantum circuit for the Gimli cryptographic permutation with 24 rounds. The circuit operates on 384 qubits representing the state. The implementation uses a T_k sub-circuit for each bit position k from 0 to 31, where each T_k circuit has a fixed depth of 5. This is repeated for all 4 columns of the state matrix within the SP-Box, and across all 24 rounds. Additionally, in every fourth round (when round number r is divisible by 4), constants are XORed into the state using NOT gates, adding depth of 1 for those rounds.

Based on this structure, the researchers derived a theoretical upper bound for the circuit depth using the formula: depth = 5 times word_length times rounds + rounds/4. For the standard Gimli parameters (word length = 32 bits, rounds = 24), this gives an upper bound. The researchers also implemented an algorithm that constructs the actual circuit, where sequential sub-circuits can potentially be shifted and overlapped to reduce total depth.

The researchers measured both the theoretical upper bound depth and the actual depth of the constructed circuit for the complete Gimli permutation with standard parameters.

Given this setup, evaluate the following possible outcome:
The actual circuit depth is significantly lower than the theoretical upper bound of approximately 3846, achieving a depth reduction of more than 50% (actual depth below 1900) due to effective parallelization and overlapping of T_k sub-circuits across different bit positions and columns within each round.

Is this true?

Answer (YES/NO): NO